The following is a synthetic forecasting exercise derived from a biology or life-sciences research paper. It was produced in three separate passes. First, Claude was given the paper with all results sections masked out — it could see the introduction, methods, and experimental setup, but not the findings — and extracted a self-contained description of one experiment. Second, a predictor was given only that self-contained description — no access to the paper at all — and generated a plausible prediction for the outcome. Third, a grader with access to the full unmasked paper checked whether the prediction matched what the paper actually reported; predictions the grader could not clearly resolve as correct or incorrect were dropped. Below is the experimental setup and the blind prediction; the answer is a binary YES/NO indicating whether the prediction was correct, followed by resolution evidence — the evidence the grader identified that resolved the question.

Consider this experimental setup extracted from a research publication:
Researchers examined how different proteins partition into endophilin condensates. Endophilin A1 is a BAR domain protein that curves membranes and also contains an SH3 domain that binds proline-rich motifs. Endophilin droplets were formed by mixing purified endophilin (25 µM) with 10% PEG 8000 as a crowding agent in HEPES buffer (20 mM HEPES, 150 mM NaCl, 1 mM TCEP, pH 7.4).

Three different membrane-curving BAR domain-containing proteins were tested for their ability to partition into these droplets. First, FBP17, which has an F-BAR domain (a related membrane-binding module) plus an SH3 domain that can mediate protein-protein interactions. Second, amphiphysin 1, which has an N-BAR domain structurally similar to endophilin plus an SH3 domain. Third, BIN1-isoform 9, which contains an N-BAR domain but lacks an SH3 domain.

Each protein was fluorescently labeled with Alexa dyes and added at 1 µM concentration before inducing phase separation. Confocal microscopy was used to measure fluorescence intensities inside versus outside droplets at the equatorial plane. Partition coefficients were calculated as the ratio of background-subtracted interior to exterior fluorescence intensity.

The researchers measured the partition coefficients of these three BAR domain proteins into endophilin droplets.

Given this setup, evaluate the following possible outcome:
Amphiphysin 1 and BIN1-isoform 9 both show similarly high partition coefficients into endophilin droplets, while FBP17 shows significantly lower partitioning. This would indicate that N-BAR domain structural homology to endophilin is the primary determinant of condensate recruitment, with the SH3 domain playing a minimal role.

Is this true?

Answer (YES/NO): NO